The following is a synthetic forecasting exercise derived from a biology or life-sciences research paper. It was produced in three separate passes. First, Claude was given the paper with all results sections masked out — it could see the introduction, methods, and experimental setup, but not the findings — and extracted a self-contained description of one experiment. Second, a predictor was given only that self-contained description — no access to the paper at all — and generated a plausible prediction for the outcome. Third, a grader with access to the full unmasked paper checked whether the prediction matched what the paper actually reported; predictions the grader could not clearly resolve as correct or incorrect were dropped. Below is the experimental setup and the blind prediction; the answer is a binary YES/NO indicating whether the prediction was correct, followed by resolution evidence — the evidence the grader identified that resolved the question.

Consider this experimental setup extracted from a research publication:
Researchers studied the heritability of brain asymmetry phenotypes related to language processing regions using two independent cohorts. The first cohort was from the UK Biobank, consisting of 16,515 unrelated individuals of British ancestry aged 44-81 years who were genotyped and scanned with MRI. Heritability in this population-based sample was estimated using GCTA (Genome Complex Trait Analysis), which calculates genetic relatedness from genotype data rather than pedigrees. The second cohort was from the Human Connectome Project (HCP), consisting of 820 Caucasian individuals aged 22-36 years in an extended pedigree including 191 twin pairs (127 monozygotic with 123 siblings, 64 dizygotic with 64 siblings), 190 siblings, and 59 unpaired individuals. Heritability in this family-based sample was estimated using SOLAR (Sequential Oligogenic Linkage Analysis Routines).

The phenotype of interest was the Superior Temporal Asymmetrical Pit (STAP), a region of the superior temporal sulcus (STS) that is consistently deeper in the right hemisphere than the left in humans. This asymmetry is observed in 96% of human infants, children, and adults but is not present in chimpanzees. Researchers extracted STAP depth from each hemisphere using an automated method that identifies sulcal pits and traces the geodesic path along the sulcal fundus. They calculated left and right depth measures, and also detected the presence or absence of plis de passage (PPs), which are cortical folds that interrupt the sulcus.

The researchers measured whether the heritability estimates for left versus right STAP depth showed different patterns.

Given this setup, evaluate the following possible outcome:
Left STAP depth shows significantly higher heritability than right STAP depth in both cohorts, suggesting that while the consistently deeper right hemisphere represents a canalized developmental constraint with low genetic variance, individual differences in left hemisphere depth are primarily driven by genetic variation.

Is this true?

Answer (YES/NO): YES